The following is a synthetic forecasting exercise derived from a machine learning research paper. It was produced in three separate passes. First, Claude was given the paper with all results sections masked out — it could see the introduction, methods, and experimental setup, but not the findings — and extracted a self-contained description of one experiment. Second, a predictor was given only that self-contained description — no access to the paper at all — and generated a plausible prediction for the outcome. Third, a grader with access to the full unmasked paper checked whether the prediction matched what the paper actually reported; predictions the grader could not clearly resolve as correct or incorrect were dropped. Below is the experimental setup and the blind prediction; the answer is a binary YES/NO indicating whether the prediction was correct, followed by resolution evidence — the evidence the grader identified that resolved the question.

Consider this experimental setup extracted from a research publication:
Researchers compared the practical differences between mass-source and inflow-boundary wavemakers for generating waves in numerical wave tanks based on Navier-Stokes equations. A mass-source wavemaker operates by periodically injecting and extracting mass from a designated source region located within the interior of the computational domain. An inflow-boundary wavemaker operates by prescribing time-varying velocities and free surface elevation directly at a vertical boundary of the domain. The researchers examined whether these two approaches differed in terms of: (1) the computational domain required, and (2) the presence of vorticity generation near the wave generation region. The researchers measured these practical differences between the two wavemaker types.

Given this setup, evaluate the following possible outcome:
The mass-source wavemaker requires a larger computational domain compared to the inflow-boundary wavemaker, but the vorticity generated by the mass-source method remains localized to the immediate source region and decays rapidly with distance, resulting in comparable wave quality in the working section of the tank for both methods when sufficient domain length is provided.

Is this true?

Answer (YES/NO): NO